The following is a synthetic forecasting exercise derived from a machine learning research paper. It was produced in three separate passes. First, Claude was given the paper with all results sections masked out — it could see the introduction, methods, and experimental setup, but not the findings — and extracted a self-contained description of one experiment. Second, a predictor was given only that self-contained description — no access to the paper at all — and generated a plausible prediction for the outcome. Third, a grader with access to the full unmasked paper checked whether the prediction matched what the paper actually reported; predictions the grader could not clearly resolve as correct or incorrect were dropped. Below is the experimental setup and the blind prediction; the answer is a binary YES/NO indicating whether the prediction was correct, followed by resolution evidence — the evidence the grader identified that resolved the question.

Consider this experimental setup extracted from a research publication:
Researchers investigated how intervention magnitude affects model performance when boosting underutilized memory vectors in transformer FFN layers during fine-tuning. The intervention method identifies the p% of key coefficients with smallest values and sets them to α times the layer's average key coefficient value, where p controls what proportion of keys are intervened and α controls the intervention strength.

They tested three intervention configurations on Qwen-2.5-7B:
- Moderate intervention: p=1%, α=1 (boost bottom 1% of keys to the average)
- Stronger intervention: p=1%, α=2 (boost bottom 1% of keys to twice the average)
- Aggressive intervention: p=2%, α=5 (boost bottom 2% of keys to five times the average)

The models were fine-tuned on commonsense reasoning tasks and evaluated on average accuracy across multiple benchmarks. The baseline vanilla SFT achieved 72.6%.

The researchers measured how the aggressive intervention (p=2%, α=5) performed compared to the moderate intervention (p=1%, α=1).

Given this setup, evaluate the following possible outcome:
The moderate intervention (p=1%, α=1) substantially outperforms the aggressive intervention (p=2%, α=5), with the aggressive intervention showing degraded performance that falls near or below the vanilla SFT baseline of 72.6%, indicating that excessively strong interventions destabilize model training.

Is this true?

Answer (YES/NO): NO